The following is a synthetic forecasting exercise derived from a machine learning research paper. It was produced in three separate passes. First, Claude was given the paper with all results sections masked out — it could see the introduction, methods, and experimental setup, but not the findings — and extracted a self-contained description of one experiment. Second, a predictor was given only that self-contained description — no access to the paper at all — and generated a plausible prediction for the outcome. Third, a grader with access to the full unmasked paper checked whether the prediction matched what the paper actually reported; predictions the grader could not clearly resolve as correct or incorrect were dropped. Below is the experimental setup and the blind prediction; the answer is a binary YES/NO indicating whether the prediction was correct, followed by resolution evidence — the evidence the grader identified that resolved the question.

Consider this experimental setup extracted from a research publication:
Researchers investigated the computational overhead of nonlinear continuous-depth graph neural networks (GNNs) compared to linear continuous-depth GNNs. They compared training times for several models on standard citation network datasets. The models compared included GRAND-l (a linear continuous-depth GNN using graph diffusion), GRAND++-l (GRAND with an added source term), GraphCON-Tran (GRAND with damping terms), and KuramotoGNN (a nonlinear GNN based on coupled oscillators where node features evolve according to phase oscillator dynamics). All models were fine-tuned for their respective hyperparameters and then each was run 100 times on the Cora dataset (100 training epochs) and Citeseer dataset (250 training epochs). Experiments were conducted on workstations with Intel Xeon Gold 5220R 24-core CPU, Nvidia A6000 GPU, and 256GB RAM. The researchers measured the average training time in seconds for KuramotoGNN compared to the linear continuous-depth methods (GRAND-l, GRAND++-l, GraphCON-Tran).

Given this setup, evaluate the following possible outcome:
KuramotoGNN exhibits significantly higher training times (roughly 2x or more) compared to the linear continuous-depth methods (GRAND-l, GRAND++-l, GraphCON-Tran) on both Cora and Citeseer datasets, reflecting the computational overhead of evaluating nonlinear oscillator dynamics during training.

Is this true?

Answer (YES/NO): YES